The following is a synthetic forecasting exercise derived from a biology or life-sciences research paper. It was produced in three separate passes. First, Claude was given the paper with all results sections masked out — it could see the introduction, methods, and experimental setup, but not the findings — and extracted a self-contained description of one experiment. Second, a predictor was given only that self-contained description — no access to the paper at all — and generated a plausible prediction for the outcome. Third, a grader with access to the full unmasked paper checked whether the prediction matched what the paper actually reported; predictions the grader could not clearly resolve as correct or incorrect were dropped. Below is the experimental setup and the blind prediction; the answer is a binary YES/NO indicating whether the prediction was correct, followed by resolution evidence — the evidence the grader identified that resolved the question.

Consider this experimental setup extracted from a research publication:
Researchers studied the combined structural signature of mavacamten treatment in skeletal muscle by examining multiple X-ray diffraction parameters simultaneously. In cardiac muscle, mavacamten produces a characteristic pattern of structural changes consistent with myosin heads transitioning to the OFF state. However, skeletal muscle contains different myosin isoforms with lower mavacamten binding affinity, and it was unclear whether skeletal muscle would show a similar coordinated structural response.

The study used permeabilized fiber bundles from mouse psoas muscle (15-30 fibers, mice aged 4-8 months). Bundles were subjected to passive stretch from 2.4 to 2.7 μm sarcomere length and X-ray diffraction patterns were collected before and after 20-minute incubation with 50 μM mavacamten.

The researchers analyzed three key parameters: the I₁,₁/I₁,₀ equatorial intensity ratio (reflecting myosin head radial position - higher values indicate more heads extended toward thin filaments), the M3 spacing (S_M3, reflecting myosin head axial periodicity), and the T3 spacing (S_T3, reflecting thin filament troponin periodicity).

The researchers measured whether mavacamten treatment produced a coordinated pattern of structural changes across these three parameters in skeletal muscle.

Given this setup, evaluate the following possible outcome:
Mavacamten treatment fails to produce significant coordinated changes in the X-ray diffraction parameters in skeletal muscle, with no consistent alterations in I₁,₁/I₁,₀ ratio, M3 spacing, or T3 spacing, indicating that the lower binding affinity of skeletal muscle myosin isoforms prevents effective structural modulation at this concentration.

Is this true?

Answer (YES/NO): NO